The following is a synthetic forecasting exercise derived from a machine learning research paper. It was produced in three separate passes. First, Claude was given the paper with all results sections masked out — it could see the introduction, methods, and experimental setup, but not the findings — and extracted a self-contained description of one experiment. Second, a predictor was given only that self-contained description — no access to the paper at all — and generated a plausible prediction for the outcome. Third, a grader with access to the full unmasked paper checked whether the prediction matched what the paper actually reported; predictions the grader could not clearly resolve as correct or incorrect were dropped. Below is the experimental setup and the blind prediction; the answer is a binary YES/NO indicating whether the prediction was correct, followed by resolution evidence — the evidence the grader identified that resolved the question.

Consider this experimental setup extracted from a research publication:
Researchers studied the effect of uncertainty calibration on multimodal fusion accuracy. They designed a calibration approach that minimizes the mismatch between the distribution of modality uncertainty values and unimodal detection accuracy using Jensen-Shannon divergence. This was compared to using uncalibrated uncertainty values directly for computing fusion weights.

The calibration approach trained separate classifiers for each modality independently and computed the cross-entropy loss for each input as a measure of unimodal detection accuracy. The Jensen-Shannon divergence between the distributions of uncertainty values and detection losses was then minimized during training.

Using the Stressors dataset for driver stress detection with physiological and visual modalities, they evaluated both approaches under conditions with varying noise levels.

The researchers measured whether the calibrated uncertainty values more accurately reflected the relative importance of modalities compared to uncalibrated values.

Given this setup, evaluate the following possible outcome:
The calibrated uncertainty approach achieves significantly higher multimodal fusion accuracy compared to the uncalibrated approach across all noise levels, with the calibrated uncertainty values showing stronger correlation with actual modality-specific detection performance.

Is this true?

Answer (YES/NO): NO